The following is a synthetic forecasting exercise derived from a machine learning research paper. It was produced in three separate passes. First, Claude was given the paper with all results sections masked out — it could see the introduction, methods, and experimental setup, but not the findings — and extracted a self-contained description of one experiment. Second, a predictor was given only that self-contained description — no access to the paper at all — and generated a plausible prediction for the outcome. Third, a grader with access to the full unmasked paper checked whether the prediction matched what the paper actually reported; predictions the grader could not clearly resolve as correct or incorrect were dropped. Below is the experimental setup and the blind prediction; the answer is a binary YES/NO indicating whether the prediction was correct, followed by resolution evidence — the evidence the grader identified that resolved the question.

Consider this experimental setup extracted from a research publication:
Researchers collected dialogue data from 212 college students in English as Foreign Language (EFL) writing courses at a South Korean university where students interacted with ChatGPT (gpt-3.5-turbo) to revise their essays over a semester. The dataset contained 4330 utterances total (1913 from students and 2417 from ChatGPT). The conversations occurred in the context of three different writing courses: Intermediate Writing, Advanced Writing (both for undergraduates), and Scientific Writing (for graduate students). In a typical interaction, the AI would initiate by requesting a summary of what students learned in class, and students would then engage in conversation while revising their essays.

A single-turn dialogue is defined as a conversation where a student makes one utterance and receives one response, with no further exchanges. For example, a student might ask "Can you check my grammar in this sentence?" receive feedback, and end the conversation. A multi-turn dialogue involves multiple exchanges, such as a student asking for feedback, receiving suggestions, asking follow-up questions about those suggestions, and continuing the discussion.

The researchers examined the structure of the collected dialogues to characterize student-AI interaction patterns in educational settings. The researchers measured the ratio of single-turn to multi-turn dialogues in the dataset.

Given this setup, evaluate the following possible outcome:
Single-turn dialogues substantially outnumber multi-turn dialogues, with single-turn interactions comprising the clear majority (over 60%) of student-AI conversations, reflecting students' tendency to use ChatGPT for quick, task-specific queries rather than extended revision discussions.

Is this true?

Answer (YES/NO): NO